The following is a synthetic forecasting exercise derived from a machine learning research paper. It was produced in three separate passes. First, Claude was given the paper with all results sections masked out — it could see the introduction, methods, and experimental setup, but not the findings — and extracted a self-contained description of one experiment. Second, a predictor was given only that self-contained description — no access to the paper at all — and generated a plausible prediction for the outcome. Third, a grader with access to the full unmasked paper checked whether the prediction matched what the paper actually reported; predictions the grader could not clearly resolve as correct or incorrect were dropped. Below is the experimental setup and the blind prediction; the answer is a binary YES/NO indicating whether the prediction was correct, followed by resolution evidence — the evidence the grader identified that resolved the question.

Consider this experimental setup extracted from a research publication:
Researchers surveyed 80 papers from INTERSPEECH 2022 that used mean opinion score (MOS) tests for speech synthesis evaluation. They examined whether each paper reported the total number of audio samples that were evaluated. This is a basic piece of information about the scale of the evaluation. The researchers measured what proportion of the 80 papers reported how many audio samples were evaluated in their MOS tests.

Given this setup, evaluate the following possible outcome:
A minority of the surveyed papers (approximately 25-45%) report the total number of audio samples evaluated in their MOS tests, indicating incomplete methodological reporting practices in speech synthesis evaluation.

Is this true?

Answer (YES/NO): NO